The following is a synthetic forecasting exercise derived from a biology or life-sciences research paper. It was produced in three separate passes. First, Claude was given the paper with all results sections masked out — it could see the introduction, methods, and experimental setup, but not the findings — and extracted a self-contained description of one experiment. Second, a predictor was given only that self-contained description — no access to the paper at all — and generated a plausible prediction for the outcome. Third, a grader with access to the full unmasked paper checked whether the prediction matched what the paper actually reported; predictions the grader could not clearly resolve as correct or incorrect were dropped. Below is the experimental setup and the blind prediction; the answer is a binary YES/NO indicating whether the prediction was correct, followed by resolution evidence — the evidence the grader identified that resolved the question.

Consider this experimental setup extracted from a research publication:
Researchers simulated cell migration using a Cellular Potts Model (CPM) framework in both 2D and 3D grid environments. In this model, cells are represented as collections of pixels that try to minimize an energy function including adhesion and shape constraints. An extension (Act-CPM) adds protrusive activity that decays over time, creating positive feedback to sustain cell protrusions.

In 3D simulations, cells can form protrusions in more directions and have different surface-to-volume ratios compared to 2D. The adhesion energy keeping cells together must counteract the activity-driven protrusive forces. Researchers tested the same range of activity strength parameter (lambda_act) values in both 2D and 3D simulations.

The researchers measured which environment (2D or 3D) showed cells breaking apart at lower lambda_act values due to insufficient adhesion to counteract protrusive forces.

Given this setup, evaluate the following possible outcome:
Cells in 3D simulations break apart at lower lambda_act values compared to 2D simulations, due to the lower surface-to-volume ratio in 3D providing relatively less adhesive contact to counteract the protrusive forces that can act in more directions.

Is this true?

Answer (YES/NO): YES